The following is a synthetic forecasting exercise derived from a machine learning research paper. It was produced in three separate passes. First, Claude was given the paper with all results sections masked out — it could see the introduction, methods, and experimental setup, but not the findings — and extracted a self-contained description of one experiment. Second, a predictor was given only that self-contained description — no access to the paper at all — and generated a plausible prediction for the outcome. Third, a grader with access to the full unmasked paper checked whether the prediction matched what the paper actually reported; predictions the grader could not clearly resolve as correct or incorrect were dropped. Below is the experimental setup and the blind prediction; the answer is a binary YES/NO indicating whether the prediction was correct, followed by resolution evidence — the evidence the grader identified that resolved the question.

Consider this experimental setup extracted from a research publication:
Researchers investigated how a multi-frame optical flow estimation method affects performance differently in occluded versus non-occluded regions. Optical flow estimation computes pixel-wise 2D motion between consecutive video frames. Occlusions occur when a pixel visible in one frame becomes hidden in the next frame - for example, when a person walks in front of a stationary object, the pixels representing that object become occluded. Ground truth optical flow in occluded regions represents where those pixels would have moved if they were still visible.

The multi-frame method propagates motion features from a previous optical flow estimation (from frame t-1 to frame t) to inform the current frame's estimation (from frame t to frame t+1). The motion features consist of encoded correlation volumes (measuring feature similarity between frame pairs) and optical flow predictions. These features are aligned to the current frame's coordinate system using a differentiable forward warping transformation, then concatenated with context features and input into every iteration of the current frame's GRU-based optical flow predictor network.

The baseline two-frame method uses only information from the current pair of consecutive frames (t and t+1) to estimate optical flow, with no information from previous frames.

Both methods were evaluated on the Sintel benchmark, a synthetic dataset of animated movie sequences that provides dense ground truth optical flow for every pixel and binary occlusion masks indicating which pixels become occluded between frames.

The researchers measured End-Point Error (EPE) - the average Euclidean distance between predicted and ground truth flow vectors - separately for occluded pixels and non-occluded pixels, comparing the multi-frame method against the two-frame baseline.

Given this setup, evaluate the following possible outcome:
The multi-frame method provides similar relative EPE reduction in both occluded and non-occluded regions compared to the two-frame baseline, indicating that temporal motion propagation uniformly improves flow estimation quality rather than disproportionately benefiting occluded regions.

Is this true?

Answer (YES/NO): NO